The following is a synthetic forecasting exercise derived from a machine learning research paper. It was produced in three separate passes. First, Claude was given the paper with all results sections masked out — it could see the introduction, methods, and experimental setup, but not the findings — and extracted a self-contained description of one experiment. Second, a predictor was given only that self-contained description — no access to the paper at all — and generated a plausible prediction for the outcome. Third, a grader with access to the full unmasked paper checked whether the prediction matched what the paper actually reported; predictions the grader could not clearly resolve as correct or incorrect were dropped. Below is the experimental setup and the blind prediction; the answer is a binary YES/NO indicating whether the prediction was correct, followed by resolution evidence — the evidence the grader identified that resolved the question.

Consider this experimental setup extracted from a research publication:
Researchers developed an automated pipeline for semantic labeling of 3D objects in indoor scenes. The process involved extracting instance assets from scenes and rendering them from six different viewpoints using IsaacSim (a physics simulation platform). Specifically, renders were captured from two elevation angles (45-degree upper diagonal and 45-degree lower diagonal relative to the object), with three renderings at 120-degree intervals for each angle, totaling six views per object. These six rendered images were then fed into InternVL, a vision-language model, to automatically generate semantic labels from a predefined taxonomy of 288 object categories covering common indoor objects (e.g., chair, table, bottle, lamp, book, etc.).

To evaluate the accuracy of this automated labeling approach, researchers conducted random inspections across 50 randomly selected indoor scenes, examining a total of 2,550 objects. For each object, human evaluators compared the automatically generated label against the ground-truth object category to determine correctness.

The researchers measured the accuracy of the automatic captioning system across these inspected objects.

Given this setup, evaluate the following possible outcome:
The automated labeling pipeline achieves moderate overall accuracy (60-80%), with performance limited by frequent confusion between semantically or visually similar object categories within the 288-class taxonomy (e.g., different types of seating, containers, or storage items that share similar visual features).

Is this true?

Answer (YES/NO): NO